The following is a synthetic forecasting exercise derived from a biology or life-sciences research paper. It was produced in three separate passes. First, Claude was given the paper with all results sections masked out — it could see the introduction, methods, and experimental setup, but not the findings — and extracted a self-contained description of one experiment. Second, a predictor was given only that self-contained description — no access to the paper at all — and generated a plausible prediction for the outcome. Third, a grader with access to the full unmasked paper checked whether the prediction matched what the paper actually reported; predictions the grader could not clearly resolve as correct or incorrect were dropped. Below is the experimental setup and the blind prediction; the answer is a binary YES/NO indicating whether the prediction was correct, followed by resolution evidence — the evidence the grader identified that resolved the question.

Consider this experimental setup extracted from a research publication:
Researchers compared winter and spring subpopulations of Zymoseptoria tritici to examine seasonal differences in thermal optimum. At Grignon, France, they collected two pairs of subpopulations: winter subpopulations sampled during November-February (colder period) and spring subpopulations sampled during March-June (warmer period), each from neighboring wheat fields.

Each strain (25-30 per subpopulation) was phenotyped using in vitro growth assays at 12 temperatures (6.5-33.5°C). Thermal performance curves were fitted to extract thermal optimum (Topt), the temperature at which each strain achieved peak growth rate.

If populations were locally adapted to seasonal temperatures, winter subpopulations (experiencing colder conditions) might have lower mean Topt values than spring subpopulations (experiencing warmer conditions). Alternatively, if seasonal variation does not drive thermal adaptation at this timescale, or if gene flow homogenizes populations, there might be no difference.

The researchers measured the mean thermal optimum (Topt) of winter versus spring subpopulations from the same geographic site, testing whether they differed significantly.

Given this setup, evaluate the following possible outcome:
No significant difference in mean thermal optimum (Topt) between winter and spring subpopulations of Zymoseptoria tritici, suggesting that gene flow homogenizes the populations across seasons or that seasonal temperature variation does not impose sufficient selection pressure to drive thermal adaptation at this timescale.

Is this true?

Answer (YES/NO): NO